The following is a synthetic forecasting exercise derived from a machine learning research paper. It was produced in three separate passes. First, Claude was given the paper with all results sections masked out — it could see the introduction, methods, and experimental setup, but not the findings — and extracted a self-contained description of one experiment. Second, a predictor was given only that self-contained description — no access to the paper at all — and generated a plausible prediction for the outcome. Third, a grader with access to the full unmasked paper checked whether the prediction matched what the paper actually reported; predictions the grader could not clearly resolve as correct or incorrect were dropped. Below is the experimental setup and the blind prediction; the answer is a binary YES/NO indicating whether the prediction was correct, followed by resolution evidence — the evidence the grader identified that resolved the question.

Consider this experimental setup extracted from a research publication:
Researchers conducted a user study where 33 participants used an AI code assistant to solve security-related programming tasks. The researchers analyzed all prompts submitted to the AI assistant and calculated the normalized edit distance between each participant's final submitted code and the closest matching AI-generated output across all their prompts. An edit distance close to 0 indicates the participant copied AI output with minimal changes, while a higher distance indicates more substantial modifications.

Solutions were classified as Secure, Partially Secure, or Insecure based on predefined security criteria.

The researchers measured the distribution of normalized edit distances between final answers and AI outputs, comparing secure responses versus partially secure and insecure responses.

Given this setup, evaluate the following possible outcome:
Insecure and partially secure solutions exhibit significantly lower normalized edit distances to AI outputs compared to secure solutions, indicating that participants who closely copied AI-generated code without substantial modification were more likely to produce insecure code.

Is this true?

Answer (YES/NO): NO